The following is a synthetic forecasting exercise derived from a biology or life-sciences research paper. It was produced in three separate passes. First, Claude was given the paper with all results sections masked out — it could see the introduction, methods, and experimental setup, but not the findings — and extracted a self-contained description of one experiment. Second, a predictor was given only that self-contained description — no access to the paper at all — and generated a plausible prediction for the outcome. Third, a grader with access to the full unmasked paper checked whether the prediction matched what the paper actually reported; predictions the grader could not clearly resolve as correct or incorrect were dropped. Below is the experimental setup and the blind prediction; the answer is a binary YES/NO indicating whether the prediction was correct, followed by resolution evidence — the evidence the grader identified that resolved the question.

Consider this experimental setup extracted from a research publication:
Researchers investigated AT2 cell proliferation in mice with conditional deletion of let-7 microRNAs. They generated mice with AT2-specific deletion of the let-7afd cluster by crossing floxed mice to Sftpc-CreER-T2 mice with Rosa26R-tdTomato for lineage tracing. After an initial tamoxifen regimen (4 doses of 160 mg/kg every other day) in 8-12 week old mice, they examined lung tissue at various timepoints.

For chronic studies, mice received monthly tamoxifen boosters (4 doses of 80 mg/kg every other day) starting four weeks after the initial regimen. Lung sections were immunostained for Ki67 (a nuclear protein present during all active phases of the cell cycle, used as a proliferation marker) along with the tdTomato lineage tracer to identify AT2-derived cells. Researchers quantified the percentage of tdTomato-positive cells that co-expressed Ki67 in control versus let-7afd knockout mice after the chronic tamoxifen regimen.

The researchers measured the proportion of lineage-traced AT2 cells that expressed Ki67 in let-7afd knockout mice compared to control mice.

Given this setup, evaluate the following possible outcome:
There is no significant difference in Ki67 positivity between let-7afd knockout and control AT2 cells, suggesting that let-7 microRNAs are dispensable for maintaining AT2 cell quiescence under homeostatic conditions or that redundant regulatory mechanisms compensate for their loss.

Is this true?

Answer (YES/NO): NO